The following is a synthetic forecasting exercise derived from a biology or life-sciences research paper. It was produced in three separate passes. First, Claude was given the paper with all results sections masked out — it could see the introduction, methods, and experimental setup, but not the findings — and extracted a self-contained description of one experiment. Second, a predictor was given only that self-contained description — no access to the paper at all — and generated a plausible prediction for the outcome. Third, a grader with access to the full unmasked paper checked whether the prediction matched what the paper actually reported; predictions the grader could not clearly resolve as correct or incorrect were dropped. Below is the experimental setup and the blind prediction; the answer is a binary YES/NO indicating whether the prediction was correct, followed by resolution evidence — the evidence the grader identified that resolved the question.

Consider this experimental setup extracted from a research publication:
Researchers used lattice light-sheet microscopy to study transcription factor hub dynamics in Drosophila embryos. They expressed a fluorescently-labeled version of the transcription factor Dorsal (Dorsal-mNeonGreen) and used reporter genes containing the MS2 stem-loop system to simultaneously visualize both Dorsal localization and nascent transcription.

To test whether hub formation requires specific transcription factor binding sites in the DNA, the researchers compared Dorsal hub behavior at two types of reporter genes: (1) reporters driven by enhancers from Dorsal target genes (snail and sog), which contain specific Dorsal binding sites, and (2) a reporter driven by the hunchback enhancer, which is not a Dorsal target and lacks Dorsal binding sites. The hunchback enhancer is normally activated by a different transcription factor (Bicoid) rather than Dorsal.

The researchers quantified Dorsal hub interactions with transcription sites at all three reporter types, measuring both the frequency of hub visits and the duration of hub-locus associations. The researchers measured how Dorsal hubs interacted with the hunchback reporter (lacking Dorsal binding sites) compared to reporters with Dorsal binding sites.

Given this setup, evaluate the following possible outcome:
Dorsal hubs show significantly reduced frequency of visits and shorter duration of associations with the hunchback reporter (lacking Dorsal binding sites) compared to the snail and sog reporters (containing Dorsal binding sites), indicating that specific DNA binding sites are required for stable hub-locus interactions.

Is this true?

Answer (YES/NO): NO